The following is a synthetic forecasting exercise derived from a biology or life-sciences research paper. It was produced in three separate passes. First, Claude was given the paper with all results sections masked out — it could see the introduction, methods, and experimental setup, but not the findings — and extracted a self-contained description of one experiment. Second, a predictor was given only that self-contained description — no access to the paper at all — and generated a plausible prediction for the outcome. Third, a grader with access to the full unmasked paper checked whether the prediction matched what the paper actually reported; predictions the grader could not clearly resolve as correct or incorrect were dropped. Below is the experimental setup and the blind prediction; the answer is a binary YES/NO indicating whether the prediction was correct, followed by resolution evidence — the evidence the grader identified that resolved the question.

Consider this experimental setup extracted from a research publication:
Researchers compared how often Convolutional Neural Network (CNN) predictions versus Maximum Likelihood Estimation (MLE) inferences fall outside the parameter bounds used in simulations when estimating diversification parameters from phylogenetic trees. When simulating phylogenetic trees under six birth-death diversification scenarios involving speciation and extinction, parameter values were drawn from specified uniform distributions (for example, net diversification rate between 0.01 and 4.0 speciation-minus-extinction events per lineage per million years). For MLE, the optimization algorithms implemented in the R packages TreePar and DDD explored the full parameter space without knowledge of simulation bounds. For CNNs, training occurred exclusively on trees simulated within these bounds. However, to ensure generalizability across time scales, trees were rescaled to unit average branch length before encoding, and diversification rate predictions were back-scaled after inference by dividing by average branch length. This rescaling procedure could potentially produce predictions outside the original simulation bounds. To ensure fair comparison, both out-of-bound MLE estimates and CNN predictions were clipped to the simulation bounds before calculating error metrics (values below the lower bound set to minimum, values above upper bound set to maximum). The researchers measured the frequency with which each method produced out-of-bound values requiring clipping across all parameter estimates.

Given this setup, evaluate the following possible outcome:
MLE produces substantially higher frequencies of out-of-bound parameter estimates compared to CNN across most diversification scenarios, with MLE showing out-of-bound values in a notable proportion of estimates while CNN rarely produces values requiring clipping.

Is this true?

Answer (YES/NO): YES